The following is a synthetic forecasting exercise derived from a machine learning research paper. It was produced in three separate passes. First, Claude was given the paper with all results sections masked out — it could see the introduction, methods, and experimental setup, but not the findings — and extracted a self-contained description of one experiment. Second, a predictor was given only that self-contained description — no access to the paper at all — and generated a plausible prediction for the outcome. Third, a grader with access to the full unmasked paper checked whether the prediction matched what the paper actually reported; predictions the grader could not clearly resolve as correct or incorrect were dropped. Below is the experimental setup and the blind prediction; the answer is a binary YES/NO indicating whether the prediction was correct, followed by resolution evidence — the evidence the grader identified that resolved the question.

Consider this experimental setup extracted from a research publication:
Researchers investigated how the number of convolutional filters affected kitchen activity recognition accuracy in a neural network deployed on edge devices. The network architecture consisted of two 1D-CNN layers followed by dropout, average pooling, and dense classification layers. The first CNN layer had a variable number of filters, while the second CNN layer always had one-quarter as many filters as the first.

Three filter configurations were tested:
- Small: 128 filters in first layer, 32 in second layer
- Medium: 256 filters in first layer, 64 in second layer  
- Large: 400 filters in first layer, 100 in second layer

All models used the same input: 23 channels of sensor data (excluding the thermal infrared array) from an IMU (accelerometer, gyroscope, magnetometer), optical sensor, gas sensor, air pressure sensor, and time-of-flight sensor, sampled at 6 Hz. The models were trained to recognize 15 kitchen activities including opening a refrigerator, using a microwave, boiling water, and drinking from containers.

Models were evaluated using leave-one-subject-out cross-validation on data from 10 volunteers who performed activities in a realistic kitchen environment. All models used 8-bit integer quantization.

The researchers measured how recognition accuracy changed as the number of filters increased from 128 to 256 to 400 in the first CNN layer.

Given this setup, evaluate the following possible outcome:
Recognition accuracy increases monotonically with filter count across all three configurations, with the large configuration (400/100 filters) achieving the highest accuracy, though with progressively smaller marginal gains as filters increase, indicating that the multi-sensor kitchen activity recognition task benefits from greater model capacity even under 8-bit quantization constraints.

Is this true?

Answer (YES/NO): YES